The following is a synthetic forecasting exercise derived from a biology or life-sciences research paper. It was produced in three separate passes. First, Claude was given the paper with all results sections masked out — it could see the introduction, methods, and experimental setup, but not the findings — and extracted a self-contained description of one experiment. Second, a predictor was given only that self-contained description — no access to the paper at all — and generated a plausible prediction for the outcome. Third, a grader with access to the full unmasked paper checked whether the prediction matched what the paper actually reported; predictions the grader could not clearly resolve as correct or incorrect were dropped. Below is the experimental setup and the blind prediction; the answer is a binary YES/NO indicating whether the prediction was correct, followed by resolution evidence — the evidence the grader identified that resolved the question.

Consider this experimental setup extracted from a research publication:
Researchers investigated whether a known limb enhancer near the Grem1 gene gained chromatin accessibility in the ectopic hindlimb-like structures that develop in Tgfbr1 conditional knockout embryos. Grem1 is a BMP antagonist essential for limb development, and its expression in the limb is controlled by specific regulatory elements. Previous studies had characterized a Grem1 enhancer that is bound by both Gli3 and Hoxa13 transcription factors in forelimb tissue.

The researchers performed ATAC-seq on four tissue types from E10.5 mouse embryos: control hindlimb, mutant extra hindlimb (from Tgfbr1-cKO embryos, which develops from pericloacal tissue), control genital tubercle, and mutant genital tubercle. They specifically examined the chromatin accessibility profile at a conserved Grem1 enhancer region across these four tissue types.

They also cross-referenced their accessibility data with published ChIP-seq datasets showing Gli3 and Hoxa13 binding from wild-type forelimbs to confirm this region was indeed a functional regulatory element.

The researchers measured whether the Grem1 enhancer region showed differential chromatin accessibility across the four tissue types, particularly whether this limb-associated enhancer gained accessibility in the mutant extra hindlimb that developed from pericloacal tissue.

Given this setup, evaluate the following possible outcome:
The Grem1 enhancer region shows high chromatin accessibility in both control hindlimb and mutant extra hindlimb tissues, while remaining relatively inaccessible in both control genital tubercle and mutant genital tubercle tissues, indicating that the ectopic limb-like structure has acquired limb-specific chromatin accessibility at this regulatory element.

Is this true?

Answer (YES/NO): YES